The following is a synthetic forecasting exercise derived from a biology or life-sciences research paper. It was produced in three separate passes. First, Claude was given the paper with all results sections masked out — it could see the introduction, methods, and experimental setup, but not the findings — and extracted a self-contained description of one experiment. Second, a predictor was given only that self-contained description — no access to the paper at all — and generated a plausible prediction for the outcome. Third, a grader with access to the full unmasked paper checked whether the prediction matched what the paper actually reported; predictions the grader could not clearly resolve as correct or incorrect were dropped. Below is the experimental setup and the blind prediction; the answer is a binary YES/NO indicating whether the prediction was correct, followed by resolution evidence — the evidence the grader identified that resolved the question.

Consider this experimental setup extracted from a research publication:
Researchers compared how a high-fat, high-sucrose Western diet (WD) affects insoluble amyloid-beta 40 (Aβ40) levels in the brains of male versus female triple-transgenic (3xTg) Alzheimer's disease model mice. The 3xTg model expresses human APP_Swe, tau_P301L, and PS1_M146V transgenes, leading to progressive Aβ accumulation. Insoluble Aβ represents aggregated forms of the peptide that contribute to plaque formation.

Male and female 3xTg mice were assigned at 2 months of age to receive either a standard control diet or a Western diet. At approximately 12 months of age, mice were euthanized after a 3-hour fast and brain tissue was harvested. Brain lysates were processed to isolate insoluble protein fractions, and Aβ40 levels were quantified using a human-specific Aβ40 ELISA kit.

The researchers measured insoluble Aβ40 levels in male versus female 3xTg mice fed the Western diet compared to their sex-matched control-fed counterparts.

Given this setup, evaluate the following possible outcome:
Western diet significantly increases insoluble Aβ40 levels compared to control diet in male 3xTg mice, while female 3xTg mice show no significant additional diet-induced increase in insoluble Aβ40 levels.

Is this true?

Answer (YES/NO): NO